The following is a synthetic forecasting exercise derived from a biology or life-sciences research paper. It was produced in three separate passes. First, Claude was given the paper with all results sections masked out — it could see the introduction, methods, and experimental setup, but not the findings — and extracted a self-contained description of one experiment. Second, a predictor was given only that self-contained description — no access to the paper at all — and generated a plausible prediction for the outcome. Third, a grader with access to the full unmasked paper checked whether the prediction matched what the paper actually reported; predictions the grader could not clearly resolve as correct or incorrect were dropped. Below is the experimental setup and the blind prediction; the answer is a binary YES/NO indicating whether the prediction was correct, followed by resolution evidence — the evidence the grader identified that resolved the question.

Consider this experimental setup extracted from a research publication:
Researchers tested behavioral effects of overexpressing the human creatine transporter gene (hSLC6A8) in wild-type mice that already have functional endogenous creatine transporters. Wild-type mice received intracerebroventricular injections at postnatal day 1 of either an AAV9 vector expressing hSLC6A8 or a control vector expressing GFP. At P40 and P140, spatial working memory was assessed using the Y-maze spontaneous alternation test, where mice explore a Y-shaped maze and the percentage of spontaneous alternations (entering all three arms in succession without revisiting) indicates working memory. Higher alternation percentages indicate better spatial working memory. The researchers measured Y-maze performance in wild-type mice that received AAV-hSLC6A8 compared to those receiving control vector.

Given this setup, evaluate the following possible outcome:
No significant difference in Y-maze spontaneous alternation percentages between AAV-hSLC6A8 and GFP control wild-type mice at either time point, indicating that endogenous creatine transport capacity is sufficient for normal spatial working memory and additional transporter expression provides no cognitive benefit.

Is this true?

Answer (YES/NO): NO